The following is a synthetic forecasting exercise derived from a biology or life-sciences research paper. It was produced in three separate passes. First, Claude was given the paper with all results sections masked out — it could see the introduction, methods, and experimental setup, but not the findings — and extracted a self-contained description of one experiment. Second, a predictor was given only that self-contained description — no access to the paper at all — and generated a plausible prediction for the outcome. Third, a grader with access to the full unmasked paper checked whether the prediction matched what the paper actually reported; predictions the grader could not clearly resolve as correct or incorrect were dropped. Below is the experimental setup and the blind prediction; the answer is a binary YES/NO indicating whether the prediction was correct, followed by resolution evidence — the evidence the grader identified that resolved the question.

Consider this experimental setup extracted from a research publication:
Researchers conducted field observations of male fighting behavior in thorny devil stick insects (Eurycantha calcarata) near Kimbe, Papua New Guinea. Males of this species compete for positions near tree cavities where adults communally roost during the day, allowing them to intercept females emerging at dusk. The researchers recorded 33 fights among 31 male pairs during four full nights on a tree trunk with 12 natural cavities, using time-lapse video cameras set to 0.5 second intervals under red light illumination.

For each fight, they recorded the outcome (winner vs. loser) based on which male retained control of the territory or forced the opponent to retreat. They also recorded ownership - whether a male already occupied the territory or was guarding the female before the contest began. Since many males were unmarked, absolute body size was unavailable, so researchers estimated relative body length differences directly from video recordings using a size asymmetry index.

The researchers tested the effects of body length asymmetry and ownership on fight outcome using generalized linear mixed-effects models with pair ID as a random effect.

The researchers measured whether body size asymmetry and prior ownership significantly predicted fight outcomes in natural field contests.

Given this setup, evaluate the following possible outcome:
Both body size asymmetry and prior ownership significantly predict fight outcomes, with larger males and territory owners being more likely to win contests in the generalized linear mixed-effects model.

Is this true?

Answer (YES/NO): YES